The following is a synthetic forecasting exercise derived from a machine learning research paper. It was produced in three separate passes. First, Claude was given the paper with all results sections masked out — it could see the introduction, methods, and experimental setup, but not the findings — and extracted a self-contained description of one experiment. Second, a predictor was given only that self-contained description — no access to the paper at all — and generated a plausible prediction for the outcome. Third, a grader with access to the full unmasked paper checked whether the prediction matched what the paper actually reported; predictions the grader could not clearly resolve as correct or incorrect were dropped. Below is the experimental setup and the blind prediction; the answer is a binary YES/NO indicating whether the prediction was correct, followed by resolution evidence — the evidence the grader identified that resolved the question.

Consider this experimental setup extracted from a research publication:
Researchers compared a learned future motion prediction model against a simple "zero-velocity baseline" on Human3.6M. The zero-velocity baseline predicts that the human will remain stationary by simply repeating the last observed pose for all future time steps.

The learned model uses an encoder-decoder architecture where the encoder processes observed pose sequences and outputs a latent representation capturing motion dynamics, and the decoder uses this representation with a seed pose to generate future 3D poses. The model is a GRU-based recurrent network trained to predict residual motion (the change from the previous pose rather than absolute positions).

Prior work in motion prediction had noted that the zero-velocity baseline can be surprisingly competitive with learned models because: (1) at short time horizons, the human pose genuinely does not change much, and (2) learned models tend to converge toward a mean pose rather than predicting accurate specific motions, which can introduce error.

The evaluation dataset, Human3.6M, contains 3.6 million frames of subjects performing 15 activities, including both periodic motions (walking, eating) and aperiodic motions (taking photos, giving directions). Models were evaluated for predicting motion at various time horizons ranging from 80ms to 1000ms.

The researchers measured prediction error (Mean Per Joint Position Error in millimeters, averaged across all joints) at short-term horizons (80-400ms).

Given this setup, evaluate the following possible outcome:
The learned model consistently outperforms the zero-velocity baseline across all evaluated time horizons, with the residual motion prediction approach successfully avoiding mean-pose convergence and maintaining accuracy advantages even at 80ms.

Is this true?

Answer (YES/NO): NO